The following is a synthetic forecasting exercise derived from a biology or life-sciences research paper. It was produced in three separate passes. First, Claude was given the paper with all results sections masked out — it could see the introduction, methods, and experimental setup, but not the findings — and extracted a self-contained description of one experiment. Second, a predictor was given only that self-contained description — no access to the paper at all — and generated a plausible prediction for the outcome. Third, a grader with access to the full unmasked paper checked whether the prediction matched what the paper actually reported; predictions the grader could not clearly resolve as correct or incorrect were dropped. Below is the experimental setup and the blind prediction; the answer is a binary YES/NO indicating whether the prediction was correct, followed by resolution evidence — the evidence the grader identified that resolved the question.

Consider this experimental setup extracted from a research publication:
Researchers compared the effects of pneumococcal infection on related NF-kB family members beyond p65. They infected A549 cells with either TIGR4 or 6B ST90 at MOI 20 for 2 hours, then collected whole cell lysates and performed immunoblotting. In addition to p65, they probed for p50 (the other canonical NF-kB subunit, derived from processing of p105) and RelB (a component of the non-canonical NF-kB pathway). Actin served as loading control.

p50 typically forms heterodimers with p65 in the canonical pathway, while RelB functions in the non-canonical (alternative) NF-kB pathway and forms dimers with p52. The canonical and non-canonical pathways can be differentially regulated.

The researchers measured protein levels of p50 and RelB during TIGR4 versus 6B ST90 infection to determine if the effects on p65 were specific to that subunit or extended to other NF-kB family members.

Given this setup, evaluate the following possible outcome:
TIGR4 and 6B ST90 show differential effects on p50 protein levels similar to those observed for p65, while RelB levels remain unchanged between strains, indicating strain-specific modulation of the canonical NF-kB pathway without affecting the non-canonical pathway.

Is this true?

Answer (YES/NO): NO